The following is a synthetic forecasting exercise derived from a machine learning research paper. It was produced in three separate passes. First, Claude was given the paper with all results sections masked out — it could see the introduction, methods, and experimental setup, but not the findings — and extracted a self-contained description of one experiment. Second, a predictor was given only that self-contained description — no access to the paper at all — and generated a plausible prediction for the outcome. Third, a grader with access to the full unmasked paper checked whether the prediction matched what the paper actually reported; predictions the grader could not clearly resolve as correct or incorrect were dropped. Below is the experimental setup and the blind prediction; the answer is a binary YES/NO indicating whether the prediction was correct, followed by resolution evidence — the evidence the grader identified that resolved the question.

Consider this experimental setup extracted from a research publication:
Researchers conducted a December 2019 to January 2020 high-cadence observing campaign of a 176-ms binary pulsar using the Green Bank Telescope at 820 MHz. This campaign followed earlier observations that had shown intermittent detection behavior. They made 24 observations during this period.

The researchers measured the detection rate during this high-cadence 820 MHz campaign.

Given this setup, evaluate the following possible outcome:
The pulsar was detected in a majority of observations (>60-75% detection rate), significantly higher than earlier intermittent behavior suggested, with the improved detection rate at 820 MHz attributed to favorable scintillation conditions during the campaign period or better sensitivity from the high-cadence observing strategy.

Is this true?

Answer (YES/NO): NO